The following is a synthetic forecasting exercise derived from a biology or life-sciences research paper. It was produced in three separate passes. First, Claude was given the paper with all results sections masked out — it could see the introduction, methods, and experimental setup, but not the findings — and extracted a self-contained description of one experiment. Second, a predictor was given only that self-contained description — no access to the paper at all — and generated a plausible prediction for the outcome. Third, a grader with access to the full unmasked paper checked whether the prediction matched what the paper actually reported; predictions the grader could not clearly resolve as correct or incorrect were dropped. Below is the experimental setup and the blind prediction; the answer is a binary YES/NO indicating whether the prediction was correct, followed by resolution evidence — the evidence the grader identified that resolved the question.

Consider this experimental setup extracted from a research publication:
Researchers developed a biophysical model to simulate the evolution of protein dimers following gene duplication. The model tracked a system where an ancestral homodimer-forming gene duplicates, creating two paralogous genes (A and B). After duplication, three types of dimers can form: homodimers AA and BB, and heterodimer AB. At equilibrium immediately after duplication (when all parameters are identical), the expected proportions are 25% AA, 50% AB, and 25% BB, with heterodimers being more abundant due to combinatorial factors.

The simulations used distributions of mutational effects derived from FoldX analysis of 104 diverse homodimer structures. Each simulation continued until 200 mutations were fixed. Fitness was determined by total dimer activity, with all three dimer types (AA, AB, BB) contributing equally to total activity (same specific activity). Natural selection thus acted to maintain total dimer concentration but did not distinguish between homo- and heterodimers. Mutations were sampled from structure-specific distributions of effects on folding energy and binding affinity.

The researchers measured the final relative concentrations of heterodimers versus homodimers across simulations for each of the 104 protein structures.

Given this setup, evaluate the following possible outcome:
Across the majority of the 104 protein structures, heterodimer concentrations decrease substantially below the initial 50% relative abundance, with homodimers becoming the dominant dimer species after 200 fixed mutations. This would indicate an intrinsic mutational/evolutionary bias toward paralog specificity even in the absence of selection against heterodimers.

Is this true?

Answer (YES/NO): NO